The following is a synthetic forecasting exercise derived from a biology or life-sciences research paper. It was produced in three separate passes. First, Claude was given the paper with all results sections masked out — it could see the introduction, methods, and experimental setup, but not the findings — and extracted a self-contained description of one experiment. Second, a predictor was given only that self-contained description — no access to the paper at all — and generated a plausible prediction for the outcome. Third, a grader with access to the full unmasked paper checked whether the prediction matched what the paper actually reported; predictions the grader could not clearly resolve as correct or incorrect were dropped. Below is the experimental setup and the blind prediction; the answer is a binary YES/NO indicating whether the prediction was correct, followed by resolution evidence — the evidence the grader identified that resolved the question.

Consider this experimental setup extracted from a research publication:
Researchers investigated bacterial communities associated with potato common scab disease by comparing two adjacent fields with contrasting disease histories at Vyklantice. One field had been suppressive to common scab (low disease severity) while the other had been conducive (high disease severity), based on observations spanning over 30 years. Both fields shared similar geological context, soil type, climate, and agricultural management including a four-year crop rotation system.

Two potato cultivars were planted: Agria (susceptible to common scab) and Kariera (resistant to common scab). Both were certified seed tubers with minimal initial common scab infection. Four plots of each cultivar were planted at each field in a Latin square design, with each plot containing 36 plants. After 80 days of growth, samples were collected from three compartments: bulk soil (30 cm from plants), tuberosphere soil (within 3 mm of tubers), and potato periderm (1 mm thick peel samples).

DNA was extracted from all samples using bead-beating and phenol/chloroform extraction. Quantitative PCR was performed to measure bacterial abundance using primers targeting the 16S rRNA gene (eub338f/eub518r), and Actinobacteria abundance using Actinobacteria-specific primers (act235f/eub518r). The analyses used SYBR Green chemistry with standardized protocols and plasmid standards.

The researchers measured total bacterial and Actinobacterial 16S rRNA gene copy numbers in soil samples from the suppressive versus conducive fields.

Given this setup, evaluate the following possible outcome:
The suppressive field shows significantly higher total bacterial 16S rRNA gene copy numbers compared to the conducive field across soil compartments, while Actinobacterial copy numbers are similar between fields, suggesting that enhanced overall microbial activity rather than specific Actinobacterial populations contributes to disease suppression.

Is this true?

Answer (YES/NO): NO